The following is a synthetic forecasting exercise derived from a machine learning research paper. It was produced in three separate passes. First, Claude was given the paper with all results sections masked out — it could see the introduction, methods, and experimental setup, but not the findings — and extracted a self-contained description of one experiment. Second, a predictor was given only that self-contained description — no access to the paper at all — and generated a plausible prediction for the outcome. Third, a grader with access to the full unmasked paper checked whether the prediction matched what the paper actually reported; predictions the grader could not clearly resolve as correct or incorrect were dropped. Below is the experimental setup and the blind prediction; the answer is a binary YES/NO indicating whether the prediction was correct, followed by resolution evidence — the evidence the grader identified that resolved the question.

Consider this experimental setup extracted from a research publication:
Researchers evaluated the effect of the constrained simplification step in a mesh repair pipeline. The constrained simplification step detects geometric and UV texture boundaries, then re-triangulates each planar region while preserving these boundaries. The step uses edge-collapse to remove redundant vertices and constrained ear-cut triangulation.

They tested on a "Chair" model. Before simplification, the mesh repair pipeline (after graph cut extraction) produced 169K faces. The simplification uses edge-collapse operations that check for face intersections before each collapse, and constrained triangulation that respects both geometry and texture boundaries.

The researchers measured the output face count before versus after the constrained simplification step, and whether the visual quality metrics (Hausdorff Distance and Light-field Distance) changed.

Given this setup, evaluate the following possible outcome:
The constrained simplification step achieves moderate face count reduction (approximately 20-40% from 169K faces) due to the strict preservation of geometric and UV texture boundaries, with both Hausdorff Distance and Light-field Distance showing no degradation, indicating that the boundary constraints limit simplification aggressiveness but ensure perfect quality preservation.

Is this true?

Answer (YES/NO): NO